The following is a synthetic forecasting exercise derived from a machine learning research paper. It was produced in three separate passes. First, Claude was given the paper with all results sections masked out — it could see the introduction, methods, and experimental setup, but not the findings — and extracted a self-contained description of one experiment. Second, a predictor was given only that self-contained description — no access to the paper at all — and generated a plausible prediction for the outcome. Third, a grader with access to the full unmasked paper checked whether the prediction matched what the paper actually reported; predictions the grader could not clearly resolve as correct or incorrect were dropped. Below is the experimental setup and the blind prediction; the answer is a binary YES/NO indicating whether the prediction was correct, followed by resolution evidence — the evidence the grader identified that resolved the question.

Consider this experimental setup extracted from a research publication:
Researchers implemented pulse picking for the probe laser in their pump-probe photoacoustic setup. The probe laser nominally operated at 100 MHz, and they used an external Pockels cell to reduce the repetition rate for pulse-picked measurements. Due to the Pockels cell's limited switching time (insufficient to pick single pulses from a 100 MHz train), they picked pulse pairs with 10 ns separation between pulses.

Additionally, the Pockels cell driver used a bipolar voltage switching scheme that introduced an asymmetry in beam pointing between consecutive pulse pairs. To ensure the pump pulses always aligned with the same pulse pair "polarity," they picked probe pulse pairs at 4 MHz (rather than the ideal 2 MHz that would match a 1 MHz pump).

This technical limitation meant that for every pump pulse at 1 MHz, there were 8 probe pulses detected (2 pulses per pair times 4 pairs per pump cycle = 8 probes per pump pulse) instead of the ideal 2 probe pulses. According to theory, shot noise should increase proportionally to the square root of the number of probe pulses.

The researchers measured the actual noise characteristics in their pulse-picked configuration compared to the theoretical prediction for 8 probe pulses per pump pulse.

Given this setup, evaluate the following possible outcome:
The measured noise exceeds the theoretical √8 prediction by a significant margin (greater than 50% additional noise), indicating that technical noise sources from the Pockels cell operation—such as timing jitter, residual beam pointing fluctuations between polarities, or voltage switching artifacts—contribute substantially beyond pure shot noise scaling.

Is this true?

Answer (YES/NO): NO